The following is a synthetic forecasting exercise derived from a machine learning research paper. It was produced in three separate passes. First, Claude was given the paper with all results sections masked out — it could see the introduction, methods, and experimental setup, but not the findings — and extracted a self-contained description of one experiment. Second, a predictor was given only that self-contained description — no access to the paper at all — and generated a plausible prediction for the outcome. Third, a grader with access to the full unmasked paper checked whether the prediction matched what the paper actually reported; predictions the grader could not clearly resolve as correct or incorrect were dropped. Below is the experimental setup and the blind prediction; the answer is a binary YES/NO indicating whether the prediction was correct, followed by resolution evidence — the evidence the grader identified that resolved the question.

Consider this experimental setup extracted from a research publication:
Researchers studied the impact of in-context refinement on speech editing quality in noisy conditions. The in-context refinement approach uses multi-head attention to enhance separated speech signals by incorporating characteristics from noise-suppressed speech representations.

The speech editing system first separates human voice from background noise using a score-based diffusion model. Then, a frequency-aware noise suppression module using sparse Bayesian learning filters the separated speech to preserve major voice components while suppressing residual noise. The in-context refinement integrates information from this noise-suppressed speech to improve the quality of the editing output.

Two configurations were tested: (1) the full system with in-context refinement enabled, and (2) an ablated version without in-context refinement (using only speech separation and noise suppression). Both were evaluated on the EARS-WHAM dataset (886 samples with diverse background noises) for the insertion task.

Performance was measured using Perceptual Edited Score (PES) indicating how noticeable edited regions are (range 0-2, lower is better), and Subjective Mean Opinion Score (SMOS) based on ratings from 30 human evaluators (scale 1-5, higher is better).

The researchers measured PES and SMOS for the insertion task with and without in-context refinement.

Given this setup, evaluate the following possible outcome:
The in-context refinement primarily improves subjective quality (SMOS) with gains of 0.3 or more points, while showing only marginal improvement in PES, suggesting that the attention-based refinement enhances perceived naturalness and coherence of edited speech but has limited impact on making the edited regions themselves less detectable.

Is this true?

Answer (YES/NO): NO